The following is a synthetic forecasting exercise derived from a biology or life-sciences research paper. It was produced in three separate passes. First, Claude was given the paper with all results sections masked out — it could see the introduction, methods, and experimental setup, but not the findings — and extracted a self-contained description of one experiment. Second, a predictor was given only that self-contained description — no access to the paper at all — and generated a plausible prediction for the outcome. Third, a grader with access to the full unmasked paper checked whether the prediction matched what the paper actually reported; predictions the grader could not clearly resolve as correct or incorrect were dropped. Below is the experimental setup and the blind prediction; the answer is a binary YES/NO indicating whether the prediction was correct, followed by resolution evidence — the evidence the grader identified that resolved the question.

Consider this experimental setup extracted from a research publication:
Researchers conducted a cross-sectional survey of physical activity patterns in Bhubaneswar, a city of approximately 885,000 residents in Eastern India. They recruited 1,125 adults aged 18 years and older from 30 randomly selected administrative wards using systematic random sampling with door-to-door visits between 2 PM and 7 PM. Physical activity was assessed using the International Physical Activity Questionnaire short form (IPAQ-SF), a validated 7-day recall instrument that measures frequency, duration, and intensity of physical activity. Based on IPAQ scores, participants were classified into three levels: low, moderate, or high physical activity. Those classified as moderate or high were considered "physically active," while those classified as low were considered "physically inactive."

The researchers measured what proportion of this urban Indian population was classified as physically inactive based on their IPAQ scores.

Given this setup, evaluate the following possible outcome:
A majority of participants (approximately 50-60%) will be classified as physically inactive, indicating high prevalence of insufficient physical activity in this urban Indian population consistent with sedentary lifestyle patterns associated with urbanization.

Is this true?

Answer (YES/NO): NO